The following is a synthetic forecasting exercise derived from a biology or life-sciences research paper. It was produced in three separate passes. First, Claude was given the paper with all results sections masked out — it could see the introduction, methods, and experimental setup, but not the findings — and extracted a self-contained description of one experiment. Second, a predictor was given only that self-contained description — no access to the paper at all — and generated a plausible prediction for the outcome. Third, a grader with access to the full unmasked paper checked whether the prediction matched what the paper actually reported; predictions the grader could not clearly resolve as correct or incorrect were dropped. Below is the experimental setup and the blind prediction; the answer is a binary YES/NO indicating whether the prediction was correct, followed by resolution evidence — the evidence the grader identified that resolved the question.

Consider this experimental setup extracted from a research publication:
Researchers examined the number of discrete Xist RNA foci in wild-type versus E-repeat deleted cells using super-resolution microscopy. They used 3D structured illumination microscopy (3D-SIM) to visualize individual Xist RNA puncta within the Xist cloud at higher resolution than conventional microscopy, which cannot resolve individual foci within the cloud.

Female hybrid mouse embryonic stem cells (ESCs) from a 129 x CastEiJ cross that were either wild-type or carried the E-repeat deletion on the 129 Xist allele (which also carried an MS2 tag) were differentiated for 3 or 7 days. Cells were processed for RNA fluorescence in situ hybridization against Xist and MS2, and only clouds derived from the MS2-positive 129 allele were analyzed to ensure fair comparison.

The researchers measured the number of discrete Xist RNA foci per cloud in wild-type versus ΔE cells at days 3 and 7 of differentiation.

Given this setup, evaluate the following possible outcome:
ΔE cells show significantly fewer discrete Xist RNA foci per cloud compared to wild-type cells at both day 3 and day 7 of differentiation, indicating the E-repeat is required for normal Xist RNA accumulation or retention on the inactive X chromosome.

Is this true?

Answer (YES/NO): NO